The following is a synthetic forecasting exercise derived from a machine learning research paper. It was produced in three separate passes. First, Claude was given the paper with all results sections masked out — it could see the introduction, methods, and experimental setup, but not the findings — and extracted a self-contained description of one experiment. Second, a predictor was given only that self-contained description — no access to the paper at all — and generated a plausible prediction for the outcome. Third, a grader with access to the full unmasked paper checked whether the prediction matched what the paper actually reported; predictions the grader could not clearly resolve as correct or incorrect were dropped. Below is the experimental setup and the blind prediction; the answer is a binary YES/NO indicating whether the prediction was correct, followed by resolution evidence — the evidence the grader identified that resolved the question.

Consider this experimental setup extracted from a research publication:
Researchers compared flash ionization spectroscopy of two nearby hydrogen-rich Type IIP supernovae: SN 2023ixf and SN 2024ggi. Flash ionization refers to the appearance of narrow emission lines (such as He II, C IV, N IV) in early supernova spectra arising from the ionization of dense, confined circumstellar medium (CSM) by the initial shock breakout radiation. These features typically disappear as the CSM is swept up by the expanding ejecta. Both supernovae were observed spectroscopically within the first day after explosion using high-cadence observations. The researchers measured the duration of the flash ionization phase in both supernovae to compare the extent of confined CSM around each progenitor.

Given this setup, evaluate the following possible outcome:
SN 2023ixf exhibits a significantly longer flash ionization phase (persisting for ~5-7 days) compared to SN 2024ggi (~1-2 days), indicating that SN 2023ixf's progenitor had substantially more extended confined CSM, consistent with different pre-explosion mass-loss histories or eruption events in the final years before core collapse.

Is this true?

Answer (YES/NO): NO